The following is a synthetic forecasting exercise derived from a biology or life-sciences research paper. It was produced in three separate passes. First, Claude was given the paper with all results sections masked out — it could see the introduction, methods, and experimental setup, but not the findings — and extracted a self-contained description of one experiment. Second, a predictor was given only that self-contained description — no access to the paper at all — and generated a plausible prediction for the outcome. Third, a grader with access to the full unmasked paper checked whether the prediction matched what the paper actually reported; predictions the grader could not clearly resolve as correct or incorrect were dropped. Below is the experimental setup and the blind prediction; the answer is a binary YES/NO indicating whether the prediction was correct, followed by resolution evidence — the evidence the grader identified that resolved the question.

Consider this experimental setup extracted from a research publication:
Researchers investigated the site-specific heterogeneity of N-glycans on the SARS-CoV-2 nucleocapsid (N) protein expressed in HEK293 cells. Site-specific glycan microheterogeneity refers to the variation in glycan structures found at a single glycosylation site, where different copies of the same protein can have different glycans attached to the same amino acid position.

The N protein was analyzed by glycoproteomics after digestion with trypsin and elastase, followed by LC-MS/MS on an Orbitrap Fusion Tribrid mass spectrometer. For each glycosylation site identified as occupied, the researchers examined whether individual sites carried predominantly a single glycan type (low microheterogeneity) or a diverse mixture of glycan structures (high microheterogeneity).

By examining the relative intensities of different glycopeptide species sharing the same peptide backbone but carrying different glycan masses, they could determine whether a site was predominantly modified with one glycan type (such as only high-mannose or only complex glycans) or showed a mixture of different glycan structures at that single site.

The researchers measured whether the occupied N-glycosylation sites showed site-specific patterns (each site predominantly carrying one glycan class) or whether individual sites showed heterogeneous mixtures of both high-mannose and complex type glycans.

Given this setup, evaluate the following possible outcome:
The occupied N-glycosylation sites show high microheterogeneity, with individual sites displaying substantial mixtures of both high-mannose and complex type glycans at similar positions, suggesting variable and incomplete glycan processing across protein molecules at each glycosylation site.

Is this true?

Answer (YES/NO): NO